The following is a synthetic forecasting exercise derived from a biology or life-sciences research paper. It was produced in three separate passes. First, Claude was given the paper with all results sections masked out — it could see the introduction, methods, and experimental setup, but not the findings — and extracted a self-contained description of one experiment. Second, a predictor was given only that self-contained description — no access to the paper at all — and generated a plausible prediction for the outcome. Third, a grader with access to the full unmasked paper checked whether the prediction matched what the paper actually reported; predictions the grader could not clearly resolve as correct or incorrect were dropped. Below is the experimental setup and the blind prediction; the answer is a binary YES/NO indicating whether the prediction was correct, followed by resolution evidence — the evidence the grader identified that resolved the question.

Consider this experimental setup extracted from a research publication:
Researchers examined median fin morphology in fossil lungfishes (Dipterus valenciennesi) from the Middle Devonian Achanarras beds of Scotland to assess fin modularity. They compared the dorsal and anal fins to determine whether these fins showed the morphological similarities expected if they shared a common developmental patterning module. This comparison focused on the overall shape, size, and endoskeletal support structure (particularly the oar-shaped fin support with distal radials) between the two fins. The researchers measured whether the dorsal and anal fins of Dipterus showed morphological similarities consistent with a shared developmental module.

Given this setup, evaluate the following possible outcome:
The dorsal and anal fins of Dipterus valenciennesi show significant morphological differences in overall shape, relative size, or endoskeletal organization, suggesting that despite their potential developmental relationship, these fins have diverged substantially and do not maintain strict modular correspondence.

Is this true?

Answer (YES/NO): NO